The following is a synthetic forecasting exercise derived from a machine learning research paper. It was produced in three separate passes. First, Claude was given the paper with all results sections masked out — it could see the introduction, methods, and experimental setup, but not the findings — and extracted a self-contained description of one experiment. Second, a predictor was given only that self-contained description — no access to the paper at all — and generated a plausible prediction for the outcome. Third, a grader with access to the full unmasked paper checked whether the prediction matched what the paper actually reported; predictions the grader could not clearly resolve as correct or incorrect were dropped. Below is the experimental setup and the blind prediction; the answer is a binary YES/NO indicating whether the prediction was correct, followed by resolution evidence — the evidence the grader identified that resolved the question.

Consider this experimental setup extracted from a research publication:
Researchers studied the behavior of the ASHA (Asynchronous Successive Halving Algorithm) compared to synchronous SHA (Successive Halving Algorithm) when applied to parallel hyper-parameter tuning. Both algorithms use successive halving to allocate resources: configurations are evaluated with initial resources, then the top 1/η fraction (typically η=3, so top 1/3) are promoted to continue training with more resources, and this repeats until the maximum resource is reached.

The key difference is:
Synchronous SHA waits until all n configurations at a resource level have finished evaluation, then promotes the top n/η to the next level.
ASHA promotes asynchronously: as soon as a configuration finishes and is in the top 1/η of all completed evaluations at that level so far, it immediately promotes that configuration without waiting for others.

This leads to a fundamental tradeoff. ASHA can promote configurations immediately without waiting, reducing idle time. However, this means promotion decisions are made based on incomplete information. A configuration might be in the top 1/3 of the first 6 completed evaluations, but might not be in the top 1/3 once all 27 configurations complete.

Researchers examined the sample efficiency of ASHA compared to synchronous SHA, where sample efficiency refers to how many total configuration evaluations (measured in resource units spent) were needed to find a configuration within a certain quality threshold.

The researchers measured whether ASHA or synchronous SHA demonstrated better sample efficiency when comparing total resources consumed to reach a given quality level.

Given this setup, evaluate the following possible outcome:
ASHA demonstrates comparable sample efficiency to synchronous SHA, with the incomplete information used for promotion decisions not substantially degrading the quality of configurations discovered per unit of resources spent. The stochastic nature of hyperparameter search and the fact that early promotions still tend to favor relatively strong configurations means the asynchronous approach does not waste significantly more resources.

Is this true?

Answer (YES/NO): NO